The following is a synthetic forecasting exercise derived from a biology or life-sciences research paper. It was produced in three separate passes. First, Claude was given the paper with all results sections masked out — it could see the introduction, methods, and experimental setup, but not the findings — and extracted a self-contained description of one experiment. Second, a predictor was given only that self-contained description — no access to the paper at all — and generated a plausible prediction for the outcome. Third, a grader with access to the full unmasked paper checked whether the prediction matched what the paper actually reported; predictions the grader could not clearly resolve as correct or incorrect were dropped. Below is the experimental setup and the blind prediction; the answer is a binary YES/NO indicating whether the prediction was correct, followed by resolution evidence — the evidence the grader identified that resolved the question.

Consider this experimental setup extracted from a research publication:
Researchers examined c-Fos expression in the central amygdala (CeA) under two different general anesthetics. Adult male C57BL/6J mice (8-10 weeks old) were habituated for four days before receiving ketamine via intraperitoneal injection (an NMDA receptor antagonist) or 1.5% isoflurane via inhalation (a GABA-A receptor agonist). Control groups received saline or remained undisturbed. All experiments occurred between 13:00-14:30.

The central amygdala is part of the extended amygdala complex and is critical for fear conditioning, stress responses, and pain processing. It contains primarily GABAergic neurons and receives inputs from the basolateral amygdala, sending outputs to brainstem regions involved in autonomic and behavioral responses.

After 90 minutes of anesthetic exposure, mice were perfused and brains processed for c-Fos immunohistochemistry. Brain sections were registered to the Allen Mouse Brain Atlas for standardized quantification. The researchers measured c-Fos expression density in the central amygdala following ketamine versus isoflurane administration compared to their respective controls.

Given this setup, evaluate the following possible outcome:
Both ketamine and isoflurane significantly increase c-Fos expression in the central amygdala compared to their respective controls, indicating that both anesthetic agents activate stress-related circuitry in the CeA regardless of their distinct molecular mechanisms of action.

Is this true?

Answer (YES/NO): YES